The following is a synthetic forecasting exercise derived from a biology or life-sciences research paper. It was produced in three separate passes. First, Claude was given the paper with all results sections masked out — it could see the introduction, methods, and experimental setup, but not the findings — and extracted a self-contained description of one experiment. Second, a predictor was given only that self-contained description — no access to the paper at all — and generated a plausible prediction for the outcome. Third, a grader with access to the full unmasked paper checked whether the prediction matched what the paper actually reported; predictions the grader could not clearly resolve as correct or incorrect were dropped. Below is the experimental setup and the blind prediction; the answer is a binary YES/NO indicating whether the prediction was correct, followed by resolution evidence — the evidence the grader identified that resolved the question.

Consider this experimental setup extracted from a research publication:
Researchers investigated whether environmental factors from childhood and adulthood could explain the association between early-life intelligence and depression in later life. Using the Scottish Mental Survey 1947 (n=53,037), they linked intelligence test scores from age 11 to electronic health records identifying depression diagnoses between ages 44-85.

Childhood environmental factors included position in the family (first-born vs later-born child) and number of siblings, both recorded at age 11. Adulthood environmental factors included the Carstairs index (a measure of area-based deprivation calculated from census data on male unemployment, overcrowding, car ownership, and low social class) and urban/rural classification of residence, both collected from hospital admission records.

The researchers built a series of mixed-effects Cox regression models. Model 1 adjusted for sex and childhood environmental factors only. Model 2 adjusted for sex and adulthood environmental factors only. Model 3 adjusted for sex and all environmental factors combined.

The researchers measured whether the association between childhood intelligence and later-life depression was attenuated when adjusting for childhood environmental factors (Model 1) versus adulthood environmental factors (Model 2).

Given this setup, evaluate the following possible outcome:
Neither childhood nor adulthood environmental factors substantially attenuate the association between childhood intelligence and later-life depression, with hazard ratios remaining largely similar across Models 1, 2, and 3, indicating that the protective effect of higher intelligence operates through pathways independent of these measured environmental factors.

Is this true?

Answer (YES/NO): YES